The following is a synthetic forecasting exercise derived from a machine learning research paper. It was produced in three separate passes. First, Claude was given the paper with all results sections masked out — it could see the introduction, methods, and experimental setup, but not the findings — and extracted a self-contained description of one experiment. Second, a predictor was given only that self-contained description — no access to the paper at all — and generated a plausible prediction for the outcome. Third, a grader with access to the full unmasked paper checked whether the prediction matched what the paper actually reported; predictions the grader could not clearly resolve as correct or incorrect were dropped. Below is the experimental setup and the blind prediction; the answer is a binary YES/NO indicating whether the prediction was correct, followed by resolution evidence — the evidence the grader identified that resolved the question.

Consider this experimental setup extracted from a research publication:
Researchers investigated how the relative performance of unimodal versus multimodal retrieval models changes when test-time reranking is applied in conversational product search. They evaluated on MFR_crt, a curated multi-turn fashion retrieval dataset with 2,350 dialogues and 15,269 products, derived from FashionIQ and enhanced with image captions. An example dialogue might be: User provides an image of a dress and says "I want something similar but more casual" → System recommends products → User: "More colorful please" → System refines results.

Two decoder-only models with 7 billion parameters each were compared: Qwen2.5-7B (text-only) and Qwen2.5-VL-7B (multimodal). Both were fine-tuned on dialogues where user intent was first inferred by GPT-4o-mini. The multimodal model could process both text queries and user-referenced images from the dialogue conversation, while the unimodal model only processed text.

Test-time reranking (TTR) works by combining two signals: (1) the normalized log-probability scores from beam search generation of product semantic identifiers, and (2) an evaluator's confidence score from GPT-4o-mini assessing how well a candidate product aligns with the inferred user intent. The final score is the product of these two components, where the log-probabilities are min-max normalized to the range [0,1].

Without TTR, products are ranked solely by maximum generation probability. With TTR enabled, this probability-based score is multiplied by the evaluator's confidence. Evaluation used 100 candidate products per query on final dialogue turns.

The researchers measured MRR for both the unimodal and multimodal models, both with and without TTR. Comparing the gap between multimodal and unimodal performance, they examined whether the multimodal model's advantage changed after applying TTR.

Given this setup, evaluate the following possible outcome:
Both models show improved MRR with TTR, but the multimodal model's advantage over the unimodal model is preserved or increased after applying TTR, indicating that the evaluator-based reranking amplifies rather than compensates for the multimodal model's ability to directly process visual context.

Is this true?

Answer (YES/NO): NO